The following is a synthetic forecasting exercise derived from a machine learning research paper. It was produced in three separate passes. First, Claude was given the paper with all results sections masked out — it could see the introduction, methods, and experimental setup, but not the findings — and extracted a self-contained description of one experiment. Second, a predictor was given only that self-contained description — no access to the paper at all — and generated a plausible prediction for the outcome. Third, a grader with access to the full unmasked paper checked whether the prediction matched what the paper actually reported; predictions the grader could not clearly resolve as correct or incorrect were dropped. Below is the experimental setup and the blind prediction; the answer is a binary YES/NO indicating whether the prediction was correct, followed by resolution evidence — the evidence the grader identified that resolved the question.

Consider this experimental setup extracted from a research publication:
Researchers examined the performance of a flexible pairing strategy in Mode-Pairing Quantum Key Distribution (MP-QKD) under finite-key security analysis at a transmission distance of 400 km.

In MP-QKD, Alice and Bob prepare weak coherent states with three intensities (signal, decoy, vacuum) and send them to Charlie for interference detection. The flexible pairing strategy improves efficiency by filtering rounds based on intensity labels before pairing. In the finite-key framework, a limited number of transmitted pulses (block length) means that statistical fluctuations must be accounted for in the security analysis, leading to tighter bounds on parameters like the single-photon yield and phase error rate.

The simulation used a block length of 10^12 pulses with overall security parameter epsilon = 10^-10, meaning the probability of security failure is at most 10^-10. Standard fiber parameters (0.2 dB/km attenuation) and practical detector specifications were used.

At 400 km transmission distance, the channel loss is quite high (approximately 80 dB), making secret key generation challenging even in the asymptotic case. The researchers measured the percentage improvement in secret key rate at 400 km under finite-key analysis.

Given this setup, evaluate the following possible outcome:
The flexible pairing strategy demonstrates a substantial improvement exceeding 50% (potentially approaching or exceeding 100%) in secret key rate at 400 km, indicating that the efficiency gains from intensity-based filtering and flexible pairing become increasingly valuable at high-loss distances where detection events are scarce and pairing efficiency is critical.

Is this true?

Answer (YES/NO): YES